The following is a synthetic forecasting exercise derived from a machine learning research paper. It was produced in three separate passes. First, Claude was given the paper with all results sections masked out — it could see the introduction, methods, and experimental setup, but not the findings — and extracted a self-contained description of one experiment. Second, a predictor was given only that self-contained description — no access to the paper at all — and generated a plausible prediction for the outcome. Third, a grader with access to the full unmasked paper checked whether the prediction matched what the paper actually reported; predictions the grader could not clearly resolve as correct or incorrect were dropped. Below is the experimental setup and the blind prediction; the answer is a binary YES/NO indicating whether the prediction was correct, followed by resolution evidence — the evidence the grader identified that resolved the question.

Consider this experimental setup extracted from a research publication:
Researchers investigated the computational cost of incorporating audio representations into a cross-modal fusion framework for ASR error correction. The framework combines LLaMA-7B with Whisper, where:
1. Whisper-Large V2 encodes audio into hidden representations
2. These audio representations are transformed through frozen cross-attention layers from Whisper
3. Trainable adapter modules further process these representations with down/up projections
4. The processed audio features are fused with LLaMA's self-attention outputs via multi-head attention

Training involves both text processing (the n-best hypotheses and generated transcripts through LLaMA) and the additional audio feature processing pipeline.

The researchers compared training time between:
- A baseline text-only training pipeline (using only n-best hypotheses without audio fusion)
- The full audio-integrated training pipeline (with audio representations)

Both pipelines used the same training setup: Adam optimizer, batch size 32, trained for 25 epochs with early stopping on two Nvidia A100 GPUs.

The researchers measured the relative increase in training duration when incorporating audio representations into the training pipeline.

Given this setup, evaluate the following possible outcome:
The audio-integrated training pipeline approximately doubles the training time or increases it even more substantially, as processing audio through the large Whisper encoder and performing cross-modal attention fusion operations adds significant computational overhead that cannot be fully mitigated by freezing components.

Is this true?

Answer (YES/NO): YES